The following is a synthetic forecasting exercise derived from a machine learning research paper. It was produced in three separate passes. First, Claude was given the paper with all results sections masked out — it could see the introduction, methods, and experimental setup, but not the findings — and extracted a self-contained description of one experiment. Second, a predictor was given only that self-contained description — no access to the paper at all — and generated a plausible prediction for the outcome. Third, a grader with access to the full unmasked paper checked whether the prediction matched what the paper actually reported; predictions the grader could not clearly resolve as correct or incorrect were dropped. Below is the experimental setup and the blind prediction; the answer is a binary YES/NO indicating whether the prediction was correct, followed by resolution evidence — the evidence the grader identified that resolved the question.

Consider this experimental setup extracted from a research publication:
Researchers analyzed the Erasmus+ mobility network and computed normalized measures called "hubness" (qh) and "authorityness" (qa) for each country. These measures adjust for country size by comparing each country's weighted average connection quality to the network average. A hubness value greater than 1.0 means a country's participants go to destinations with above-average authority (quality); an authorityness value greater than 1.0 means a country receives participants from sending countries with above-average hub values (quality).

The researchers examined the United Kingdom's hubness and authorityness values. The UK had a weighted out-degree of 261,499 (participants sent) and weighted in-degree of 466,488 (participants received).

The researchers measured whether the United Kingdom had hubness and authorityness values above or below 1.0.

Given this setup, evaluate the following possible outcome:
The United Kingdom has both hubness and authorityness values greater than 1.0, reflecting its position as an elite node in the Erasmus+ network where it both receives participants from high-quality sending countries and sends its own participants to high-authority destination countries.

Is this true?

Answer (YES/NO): YES